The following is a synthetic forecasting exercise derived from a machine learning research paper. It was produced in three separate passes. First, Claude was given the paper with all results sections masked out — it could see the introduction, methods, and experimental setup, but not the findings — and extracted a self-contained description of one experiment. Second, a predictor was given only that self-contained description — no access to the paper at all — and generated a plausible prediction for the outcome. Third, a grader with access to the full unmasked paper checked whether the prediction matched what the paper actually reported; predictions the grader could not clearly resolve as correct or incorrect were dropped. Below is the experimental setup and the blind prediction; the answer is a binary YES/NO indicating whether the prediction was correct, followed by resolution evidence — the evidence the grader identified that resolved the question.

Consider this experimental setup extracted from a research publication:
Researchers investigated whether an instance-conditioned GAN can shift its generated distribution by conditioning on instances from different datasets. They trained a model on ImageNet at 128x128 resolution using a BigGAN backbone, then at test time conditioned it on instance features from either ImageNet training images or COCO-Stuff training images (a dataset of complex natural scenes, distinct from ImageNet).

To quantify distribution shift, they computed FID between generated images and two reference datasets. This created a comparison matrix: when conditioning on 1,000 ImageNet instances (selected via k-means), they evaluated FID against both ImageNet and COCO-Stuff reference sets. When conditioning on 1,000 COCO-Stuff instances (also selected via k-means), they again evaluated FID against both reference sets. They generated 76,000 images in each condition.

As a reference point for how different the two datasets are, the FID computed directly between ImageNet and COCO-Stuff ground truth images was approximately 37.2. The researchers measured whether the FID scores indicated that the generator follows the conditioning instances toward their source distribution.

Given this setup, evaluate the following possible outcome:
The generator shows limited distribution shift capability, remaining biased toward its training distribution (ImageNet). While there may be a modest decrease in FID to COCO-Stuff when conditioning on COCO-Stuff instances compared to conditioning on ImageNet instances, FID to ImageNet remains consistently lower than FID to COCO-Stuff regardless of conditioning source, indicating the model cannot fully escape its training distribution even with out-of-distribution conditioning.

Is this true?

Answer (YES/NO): NO